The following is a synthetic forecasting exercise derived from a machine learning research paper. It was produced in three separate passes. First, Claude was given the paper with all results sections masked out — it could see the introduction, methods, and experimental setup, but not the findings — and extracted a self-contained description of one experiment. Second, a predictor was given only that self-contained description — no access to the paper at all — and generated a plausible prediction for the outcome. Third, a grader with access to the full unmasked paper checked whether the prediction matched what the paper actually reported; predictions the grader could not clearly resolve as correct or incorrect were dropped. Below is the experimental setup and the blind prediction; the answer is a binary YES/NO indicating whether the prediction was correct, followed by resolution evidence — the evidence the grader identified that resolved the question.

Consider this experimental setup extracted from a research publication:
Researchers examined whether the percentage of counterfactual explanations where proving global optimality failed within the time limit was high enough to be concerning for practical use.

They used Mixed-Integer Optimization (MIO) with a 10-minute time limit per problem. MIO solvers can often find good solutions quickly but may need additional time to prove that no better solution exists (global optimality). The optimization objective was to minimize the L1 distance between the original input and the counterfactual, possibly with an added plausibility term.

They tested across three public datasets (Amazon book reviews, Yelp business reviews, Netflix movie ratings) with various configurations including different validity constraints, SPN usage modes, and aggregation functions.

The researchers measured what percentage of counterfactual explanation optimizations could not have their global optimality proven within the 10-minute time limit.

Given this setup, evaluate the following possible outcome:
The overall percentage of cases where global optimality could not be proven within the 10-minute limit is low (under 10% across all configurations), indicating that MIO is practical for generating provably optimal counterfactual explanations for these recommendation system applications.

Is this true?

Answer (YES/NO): YES